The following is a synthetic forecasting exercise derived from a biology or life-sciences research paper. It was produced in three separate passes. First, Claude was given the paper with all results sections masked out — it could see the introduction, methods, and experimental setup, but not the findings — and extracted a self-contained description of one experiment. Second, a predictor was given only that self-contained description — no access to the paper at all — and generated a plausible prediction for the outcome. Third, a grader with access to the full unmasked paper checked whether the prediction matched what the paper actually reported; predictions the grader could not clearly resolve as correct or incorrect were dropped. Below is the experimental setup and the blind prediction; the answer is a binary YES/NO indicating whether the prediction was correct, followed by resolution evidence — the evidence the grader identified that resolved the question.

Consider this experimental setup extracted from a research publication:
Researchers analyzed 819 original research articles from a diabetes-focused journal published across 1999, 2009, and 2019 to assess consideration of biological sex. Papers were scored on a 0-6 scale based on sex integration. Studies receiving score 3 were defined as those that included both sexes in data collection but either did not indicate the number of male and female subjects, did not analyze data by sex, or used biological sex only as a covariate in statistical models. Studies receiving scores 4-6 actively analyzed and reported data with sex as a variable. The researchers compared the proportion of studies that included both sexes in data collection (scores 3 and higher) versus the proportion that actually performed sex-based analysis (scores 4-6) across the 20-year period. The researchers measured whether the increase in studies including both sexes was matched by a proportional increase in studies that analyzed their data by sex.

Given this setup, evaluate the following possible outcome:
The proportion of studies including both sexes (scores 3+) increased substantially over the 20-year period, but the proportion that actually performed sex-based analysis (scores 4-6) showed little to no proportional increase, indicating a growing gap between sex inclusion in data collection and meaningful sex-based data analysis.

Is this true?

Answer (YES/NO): NO